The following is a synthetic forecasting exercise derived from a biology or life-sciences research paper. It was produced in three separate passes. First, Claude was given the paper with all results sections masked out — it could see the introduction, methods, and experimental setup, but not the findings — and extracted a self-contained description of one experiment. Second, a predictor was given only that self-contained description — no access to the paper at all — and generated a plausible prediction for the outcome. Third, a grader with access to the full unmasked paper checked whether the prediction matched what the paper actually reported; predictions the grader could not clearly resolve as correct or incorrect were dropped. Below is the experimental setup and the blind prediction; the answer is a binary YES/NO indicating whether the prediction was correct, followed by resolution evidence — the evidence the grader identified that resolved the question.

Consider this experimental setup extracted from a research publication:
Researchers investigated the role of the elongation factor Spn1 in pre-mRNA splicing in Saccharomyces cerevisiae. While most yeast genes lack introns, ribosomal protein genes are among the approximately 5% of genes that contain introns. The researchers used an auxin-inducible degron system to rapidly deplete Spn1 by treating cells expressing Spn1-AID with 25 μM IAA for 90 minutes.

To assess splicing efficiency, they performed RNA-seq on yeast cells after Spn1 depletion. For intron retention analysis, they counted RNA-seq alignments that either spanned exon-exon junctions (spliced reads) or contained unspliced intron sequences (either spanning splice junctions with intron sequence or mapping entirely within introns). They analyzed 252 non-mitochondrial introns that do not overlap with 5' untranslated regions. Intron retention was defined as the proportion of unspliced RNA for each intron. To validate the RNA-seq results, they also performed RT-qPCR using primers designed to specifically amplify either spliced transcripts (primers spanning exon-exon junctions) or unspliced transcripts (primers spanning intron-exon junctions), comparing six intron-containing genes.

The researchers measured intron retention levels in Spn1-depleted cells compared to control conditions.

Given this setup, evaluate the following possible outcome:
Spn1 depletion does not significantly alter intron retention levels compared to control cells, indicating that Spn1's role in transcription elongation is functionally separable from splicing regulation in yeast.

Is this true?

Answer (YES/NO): NO